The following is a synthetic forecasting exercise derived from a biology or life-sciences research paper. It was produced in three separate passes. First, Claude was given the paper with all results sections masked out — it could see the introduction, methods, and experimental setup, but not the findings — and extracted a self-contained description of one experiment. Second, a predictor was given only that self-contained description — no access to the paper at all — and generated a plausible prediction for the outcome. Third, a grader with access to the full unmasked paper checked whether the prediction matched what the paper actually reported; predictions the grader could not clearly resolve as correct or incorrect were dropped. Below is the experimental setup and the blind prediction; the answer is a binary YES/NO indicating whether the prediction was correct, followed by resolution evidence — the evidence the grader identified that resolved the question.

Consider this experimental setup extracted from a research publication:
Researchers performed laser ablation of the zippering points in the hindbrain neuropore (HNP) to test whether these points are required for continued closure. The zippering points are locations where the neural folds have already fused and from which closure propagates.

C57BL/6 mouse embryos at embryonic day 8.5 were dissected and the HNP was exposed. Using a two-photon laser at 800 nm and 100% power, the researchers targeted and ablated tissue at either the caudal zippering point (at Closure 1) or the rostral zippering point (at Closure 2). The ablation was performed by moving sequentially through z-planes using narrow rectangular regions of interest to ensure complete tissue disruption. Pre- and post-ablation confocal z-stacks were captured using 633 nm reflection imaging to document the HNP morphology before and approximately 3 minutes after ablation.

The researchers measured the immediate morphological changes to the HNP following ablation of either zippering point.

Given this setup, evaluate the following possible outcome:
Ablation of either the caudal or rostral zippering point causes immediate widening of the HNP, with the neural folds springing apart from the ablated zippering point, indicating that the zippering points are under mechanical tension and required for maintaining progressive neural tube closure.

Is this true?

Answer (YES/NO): YES